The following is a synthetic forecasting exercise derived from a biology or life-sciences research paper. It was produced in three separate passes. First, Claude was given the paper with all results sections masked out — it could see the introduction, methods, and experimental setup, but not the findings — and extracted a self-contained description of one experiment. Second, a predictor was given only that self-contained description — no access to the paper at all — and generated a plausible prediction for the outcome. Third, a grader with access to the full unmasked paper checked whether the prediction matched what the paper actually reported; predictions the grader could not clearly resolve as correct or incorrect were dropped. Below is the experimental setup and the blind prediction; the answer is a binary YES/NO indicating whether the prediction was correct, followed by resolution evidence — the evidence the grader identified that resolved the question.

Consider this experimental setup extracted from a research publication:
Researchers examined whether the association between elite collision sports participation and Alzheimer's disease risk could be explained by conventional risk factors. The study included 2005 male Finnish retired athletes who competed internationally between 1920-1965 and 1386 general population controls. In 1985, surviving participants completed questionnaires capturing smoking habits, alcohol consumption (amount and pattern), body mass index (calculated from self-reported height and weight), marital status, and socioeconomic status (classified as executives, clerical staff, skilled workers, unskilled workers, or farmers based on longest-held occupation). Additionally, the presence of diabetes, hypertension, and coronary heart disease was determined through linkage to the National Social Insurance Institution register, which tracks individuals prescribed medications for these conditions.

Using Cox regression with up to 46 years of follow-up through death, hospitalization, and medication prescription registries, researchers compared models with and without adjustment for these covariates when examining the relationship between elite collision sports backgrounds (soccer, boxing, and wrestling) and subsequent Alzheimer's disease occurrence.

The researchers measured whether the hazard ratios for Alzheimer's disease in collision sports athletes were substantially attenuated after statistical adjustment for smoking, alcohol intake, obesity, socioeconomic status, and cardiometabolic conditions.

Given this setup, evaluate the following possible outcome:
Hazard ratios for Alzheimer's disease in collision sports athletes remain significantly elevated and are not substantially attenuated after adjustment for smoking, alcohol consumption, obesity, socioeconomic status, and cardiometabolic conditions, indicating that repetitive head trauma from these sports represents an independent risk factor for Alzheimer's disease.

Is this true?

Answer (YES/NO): YES